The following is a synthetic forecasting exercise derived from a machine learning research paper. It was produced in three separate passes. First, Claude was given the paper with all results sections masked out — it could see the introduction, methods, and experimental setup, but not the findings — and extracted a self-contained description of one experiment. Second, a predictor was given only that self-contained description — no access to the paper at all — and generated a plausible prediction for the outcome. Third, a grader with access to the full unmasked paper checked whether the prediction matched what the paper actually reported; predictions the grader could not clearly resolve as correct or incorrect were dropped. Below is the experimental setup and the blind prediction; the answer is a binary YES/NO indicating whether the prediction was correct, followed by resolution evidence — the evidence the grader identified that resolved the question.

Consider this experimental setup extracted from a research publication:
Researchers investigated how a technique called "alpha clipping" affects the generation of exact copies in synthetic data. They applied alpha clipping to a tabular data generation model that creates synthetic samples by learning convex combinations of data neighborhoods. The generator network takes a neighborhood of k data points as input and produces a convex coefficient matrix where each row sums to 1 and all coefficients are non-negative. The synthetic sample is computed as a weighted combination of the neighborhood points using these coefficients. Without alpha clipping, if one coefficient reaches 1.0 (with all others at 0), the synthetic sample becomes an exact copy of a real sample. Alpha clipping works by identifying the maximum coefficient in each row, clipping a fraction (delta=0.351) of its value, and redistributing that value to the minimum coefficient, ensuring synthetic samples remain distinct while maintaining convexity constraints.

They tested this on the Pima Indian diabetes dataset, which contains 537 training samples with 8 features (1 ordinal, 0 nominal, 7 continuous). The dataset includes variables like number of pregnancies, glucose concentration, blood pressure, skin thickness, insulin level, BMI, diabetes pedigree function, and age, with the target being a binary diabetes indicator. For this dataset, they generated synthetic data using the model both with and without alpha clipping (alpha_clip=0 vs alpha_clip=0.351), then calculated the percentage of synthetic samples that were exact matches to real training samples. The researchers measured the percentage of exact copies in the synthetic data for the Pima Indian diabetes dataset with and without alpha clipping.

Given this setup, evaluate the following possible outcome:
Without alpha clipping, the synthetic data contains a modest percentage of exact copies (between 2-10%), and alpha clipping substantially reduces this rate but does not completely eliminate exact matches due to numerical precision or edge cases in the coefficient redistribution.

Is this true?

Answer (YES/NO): NO